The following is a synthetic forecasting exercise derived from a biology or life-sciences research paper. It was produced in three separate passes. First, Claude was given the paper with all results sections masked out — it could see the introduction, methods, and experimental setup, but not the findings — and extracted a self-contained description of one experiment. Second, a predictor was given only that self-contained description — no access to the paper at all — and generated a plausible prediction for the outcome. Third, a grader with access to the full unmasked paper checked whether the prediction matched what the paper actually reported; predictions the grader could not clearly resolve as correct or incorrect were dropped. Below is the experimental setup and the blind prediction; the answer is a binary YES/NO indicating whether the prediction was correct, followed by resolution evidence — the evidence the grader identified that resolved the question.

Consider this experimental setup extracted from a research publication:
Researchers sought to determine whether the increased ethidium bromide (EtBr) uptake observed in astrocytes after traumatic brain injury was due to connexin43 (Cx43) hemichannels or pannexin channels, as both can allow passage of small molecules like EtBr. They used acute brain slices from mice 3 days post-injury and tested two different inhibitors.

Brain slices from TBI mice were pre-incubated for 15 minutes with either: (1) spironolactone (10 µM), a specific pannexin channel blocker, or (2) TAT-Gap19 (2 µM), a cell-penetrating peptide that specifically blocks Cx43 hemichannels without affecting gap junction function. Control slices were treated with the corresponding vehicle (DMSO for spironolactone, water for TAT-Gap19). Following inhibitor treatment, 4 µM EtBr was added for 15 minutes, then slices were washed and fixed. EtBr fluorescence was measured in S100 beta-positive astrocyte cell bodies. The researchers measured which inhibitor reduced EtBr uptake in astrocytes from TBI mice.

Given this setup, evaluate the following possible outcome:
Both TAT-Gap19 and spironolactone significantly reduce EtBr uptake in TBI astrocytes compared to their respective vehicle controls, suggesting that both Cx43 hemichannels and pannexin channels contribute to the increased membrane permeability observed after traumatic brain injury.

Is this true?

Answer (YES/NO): NO